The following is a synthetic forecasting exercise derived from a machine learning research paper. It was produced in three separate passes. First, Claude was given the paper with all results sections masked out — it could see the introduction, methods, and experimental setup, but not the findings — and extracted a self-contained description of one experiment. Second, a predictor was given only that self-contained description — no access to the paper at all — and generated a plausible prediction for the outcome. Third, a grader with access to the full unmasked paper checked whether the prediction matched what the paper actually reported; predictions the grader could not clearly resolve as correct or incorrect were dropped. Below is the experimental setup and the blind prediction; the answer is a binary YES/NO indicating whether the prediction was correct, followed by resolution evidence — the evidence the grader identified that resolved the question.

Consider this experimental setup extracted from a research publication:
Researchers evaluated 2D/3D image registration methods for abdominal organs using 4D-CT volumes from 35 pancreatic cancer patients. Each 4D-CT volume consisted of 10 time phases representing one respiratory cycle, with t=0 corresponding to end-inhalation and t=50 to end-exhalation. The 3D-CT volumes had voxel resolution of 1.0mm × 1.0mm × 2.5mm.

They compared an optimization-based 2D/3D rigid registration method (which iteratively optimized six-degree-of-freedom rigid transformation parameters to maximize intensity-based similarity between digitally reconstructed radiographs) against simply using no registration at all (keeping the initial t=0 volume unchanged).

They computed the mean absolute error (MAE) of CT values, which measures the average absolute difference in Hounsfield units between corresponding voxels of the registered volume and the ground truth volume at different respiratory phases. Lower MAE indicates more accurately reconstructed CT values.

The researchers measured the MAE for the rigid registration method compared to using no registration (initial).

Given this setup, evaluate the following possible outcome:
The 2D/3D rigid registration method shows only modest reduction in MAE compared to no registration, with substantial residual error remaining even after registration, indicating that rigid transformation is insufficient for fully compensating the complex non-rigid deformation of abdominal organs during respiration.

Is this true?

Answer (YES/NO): NO